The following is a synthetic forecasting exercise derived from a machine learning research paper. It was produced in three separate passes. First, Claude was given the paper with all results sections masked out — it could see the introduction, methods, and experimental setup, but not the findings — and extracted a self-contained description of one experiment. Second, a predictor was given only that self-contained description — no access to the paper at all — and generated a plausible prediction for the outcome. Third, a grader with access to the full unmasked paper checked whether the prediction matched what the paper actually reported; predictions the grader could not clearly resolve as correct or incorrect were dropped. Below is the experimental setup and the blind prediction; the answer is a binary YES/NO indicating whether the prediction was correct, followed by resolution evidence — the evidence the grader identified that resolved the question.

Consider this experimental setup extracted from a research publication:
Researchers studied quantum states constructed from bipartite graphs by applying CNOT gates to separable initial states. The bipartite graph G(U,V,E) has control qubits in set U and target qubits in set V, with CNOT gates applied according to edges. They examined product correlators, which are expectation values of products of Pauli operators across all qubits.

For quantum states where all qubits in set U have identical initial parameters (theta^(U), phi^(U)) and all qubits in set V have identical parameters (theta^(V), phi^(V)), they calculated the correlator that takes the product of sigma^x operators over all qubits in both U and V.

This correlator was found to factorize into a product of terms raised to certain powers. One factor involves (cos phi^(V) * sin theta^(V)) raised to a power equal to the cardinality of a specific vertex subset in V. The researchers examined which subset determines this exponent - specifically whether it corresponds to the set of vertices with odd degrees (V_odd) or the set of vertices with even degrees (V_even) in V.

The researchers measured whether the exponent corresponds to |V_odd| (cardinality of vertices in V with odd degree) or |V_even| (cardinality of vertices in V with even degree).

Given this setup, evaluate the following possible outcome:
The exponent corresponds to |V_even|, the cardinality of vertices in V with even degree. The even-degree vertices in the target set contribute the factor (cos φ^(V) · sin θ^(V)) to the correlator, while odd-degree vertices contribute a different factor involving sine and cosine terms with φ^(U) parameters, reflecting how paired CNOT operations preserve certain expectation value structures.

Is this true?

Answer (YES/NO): NO